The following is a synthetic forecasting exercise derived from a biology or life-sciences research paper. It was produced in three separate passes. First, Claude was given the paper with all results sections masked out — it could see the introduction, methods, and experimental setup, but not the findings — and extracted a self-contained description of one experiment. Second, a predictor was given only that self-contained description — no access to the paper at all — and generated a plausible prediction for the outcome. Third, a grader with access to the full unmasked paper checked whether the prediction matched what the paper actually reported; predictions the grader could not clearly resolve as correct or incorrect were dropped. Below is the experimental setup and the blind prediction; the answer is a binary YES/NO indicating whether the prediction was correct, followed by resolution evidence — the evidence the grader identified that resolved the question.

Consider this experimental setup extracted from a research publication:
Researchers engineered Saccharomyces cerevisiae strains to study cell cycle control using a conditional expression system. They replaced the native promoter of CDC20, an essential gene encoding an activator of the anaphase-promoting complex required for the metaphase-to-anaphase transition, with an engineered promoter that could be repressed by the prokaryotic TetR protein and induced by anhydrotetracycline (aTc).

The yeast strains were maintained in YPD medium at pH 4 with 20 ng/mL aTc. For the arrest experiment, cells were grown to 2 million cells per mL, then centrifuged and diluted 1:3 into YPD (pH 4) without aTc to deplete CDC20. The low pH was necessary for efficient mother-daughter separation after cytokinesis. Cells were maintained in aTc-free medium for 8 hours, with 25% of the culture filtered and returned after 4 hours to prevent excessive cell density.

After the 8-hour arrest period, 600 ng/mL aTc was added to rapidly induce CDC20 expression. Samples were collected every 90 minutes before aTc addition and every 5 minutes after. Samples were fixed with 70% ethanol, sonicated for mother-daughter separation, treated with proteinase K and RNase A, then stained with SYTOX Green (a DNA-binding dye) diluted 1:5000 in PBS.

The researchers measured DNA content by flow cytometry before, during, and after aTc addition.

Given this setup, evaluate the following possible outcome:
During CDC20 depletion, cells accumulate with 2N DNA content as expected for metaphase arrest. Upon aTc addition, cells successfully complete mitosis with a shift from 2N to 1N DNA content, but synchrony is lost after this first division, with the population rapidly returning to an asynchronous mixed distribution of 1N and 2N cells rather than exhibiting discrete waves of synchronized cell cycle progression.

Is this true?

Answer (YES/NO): NO